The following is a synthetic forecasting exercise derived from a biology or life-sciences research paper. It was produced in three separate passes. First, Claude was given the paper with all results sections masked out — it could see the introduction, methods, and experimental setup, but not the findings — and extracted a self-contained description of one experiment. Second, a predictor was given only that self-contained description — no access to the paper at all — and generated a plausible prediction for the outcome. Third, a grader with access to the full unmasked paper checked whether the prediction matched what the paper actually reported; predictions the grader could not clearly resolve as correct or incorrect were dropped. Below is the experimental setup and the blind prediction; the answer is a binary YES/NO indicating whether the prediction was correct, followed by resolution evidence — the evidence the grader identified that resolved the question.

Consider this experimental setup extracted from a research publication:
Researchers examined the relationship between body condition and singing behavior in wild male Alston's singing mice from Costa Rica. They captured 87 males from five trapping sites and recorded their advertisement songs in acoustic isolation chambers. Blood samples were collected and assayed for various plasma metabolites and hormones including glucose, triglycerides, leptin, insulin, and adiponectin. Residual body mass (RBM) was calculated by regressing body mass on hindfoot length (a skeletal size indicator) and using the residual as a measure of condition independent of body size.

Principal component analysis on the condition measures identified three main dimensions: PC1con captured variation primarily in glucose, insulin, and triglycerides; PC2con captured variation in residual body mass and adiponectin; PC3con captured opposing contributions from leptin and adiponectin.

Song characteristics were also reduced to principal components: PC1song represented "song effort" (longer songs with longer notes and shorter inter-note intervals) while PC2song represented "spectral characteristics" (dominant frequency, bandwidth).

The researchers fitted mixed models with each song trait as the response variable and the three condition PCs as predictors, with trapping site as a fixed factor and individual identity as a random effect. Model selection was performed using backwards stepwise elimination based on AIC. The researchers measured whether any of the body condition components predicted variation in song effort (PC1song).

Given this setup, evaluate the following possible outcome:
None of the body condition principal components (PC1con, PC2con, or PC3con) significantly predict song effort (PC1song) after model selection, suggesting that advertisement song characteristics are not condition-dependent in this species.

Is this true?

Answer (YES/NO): NO